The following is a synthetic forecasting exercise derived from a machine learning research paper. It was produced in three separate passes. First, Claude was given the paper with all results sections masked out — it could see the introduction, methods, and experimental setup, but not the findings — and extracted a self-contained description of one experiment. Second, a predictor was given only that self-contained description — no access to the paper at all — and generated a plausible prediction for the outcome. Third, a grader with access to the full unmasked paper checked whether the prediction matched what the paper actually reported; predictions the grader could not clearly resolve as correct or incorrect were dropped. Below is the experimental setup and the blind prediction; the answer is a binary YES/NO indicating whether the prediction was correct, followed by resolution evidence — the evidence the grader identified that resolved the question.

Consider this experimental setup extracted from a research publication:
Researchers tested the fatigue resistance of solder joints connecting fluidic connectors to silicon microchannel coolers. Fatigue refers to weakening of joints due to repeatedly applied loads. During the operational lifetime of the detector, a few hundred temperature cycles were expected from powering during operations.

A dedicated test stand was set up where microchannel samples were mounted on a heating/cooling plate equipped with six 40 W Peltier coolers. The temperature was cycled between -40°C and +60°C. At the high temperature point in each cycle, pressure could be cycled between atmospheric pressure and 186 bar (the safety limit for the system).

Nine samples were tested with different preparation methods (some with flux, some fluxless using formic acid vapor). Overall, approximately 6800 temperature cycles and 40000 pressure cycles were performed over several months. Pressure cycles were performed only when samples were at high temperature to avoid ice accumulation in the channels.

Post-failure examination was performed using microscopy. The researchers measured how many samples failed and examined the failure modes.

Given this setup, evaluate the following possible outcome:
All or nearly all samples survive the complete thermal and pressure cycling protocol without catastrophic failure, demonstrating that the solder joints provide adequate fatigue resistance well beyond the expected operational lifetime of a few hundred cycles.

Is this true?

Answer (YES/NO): YES